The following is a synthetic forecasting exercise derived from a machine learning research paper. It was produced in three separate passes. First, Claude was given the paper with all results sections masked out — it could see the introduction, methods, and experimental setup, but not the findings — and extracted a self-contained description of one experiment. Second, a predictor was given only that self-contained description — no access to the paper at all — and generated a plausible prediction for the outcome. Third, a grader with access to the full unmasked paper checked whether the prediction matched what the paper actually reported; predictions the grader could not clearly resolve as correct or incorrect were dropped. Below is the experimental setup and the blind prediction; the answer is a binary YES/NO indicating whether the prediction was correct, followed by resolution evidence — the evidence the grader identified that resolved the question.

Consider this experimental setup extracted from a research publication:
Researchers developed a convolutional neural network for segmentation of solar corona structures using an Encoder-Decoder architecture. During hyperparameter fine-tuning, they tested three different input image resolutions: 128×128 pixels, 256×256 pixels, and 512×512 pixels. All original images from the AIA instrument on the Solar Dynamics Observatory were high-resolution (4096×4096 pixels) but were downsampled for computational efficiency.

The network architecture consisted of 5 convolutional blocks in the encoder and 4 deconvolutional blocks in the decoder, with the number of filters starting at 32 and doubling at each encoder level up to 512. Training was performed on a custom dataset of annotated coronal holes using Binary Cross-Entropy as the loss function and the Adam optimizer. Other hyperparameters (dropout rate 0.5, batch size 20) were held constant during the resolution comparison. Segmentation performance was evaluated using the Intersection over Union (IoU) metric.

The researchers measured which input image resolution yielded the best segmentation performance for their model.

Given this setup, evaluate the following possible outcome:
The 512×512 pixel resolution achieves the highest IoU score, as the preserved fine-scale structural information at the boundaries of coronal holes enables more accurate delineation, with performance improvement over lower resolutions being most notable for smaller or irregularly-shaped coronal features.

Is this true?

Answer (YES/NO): NO